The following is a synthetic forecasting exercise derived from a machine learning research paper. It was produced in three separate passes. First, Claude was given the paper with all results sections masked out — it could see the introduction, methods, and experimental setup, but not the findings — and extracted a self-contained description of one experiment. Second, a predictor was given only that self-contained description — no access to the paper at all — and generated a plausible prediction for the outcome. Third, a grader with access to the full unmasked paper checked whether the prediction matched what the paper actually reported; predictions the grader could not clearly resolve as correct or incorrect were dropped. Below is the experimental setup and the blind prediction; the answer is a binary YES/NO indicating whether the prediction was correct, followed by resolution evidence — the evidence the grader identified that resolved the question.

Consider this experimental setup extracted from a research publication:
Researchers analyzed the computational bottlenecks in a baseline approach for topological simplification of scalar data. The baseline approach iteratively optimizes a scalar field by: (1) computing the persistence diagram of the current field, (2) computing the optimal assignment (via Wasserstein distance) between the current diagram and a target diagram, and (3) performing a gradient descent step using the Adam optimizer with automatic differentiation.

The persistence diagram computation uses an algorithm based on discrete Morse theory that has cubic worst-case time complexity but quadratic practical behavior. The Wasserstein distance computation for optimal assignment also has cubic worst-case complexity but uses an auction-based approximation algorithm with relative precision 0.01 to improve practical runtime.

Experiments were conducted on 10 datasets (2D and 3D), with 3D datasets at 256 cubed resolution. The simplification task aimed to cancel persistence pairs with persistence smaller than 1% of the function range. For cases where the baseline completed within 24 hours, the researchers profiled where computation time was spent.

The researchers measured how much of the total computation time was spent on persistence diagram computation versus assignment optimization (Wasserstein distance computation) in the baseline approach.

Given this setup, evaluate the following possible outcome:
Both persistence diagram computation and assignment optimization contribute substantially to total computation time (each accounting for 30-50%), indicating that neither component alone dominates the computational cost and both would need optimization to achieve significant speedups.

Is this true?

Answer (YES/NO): NO